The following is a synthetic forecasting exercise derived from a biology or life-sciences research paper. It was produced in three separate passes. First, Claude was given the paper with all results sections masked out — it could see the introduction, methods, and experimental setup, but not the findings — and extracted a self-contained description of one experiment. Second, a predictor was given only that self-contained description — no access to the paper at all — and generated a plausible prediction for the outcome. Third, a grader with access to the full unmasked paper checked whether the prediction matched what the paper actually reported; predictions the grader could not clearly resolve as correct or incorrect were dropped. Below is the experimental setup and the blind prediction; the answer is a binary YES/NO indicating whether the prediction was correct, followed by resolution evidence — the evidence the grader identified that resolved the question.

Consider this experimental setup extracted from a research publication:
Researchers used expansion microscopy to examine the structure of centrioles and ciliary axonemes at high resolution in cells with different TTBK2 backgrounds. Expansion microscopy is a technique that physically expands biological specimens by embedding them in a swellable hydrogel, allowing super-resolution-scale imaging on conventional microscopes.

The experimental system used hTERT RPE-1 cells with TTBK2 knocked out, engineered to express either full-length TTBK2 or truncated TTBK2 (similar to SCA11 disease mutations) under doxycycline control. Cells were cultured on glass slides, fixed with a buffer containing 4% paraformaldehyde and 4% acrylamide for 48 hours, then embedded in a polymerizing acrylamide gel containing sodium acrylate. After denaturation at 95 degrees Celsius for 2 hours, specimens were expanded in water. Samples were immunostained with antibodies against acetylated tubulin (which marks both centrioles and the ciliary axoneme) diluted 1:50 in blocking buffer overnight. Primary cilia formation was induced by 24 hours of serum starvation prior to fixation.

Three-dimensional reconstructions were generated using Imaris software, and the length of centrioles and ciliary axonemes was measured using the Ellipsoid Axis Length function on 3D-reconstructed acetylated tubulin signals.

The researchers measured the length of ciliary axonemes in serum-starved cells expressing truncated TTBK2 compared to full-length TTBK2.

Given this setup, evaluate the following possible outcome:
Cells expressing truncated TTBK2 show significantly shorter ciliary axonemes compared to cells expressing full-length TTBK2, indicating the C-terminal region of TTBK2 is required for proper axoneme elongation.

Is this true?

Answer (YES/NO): YES